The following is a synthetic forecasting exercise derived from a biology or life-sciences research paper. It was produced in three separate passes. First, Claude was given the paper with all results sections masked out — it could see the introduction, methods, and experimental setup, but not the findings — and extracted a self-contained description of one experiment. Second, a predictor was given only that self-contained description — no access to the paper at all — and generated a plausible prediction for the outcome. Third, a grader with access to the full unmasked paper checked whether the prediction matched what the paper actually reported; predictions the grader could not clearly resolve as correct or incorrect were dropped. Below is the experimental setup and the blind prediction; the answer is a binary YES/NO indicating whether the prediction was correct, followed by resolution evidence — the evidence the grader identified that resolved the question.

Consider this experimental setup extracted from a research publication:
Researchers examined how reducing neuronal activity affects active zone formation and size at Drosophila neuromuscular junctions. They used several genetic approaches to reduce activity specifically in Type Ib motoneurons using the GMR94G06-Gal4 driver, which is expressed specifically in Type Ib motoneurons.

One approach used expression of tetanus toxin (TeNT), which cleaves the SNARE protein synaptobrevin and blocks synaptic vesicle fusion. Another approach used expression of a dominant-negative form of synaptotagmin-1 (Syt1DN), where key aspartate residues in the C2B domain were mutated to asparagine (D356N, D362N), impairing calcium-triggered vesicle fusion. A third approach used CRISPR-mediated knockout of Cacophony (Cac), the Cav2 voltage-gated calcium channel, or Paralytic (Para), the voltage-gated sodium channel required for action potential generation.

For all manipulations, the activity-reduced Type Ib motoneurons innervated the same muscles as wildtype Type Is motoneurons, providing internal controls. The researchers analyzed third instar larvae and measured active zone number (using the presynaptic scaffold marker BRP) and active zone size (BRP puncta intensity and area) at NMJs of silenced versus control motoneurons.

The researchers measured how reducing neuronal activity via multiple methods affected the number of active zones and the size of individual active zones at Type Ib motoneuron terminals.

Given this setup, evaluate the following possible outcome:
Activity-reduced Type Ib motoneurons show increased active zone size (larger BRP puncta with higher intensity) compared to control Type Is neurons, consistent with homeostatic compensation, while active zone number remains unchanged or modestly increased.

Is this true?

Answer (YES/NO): NO